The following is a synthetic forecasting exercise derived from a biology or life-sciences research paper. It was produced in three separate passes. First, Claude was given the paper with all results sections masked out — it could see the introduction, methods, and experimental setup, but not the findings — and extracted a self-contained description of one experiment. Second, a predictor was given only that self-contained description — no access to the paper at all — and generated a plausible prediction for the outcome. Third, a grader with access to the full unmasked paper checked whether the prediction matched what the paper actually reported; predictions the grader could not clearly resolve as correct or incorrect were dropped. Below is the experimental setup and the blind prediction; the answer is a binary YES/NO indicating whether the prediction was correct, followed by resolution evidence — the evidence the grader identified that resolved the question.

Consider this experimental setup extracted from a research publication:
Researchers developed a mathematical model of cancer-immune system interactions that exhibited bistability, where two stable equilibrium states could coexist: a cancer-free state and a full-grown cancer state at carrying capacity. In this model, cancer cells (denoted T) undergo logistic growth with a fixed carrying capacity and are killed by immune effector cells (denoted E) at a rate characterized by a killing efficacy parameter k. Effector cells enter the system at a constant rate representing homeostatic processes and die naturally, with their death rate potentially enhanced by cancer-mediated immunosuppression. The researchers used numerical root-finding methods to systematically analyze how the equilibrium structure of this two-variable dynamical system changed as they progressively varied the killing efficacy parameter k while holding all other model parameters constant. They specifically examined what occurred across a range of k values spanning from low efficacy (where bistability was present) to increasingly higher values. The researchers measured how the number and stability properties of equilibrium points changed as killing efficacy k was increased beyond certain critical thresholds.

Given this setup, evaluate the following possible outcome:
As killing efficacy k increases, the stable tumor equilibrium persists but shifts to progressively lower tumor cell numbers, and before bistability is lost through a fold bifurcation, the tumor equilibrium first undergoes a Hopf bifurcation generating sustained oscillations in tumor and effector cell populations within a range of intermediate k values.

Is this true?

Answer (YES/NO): NO